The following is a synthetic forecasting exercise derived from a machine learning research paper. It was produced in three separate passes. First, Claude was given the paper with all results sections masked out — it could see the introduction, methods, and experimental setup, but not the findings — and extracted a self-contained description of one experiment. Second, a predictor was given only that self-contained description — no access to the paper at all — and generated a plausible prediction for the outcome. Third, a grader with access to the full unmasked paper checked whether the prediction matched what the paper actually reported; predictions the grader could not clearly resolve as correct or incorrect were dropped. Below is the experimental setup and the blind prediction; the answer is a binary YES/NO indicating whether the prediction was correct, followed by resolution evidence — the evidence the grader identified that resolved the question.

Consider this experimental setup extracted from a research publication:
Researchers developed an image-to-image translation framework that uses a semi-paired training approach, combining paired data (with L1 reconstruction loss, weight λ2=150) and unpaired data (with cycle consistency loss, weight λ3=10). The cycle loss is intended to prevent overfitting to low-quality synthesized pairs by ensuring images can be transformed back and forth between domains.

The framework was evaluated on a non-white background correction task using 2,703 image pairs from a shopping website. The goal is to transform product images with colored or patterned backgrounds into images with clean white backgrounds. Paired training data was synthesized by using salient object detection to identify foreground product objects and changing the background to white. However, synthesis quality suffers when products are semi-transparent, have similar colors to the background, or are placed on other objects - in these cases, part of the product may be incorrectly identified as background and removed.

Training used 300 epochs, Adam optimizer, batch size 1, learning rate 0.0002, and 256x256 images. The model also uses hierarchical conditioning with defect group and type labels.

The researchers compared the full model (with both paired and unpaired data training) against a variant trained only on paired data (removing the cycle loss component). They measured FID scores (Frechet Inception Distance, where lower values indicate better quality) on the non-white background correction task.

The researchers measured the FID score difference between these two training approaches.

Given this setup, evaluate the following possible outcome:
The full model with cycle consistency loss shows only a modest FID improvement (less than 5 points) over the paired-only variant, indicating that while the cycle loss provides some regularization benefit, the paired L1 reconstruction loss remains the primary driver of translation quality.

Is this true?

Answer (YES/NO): NO